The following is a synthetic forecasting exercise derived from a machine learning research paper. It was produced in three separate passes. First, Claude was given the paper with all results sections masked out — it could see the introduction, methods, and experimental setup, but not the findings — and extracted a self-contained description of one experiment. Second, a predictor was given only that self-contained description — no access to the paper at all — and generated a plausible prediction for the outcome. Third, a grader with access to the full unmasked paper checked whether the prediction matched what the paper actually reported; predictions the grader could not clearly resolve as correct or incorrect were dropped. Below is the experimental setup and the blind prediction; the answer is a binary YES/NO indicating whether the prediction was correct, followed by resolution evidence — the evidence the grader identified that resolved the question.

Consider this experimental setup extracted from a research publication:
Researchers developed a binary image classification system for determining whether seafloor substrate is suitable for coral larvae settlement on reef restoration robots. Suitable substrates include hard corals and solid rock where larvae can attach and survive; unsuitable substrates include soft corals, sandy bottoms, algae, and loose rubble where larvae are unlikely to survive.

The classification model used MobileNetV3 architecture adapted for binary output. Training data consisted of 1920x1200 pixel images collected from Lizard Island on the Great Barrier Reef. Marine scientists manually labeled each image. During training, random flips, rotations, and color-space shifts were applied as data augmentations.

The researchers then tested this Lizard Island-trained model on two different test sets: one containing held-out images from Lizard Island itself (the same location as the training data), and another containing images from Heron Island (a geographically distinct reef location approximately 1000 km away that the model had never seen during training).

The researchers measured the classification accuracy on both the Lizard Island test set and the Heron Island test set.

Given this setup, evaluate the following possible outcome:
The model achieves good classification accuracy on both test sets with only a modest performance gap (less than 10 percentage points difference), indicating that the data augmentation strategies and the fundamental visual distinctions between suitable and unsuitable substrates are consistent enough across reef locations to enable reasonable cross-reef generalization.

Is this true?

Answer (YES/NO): YES